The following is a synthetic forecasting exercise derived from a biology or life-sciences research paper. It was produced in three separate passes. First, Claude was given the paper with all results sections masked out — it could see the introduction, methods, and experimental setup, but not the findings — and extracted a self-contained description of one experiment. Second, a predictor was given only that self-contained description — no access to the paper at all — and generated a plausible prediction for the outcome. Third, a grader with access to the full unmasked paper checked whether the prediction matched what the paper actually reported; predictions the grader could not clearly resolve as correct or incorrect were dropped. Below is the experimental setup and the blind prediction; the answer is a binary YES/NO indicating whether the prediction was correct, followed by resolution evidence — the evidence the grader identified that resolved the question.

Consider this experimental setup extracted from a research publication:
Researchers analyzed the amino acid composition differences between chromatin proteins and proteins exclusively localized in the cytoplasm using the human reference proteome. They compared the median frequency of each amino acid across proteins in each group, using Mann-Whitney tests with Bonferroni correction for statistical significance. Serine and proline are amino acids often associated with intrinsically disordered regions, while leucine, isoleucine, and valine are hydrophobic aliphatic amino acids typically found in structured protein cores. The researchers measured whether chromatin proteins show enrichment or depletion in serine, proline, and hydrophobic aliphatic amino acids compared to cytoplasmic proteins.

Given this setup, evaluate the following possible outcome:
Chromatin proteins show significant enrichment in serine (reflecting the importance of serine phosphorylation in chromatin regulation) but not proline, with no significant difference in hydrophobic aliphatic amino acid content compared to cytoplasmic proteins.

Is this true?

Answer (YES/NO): NO